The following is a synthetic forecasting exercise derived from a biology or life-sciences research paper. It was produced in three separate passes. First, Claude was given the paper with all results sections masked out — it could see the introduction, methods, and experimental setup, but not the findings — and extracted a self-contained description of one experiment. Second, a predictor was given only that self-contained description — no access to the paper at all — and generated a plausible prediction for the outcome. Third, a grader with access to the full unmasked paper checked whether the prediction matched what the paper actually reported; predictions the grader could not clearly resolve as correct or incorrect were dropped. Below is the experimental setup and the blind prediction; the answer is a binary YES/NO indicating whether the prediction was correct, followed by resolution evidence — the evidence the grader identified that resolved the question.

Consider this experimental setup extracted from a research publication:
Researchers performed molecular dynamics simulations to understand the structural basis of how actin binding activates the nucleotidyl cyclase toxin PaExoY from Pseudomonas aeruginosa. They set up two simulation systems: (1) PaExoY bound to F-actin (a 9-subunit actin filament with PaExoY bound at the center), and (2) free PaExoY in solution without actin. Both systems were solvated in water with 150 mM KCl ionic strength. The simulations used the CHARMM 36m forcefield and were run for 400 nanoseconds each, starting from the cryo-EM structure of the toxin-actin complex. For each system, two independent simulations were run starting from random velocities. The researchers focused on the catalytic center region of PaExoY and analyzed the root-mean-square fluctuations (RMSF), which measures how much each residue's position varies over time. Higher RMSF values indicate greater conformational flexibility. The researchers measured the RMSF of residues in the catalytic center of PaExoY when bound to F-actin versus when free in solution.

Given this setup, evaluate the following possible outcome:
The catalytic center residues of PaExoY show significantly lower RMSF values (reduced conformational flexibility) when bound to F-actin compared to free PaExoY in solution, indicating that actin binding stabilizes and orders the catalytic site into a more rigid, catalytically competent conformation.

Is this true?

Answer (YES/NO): YES